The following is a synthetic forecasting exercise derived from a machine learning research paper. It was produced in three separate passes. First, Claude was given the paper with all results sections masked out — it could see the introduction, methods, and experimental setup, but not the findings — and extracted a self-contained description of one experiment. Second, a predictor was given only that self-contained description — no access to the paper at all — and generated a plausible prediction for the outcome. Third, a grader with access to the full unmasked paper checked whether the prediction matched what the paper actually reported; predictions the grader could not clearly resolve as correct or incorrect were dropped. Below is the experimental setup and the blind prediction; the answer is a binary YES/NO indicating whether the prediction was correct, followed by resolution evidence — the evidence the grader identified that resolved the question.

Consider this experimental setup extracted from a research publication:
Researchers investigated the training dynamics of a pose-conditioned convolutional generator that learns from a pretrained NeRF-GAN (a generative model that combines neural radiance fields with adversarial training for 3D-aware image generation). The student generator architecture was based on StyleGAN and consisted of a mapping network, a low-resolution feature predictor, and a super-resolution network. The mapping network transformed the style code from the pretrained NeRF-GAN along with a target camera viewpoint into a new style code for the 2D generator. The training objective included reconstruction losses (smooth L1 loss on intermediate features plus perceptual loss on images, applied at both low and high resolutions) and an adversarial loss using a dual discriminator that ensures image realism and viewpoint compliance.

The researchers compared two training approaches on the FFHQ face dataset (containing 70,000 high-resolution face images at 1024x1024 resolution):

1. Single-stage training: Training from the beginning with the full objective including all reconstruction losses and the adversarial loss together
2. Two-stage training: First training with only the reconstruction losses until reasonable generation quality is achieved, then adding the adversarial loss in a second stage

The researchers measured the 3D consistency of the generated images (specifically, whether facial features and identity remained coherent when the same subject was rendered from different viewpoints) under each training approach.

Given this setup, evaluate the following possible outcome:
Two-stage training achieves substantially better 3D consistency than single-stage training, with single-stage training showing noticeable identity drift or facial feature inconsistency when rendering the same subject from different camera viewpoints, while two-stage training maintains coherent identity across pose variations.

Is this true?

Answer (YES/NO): NO